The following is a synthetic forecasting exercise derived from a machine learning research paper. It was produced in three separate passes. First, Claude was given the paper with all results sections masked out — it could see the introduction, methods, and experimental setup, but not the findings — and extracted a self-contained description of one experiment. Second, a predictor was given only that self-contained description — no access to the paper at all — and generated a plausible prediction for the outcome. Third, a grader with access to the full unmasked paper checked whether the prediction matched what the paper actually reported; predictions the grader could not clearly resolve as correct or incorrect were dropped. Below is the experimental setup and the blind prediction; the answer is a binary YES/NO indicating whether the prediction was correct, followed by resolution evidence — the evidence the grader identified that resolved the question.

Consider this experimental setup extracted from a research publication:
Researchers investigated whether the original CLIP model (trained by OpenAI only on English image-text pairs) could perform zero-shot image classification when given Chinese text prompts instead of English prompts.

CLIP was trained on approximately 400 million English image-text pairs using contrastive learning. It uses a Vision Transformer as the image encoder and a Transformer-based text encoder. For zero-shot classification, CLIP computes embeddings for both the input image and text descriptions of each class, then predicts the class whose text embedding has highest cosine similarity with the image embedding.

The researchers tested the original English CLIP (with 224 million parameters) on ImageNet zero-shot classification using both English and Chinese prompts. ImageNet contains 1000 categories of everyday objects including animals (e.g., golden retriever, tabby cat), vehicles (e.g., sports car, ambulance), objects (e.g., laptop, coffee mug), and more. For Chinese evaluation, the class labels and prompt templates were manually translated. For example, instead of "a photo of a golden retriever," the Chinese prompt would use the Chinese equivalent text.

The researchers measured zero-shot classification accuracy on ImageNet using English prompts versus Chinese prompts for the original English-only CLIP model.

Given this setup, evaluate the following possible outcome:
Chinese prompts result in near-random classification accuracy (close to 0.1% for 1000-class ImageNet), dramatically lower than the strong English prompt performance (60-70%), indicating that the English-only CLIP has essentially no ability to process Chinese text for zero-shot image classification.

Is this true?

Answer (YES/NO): NO